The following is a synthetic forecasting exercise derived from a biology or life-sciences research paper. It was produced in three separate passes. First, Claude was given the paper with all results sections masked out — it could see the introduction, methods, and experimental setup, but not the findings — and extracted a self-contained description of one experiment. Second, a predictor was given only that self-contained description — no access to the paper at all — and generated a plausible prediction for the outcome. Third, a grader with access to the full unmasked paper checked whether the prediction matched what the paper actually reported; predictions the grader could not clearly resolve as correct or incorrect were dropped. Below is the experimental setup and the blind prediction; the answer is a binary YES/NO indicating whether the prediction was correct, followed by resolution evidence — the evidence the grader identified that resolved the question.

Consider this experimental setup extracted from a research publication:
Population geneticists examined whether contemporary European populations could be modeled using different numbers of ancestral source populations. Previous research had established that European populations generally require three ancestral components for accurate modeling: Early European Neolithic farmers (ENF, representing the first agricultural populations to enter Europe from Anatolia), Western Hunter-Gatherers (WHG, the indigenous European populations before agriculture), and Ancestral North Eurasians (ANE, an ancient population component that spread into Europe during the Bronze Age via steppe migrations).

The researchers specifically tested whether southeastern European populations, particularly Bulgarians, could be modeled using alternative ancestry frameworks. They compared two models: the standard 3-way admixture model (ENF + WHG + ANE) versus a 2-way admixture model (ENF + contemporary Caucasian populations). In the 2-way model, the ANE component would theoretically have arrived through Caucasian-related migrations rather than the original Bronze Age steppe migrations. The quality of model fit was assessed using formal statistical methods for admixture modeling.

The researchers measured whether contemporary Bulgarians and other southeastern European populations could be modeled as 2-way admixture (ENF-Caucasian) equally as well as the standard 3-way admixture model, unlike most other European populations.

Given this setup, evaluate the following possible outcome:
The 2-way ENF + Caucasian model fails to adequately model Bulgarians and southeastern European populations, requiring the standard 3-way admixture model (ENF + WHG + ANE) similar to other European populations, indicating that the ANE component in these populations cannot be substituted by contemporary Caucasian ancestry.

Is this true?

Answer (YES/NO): NO